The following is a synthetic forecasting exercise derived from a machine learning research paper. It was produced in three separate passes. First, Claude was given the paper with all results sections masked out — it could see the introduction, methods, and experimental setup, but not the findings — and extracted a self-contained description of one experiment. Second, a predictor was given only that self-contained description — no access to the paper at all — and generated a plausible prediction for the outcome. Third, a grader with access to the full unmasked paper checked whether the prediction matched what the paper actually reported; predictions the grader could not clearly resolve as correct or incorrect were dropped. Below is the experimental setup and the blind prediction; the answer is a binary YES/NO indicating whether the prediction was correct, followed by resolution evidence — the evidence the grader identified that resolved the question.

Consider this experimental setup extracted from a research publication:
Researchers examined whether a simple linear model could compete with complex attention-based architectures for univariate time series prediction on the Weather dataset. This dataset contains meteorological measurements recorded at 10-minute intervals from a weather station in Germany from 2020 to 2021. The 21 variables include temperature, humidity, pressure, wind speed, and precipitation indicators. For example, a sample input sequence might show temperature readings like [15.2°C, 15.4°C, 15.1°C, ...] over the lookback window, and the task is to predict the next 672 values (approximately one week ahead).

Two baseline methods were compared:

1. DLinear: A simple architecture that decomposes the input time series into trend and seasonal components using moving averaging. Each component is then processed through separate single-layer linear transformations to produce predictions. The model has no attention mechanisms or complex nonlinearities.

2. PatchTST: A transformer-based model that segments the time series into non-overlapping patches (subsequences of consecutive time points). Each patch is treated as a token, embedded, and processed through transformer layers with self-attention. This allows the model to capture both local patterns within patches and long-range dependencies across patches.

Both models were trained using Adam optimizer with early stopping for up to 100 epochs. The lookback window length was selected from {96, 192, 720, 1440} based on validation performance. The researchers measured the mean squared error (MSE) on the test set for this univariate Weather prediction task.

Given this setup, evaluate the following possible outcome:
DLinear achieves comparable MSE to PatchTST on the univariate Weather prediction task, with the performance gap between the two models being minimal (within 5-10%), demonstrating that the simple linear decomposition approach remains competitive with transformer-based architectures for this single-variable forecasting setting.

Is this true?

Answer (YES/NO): NO